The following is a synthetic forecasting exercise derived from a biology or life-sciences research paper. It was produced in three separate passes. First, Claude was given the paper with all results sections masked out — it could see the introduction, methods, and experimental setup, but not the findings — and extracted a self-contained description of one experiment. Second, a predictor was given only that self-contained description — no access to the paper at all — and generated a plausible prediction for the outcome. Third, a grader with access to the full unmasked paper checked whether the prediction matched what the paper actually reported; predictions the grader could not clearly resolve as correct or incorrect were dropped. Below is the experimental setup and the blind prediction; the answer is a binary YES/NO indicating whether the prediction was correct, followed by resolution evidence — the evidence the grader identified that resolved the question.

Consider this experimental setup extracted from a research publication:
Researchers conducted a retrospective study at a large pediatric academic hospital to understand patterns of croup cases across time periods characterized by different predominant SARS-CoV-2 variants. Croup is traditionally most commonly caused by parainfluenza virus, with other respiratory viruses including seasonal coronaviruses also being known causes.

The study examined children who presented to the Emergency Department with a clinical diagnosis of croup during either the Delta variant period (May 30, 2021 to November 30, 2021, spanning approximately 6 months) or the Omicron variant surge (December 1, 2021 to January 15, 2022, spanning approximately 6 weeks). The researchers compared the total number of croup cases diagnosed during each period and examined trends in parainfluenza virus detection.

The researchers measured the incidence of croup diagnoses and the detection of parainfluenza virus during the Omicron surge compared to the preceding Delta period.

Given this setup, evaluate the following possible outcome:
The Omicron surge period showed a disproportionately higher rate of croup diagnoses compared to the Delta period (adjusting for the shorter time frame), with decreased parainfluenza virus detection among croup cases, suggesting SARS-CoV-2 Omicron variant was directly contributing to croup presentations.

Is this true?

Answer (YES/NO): YES